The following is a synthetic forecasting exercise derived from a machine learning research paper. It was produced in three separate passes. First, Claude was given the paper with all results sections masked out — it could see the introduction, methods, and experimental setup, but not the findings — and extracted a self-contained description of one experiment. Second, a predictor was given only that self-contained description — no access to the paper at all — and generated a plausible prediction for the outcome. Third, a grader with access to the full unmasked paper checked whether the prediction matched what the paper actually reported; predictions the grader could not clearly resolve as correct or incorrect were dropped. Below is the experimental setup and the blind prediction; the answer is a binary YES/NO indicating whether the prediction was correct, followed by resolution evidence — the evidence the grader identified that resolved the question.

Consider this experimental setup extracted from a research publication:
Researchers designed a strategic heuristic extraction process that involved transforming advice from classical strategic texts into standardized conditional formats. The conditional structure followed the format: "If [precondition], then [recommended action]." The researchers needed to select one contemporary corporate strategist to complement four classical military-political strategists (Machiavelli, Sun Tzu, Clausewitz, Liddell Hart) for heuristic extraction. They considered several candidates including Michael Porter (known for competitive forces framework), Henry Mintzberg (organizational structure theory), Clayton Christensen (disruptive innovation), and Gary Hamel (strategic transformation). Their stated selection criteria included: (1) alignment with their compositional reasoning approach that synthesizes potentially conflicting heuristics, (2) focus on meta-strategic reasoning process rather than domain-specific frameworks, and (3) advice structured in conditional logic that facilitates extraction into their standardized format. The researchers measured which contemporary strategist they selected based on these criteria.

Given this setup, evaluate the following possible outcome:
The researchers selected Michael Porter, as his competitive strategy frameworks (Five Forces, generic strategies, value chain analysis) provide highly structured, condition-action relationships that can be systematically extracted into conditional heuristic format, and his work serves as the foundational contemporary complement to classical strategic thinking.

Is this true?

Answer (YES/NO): NO